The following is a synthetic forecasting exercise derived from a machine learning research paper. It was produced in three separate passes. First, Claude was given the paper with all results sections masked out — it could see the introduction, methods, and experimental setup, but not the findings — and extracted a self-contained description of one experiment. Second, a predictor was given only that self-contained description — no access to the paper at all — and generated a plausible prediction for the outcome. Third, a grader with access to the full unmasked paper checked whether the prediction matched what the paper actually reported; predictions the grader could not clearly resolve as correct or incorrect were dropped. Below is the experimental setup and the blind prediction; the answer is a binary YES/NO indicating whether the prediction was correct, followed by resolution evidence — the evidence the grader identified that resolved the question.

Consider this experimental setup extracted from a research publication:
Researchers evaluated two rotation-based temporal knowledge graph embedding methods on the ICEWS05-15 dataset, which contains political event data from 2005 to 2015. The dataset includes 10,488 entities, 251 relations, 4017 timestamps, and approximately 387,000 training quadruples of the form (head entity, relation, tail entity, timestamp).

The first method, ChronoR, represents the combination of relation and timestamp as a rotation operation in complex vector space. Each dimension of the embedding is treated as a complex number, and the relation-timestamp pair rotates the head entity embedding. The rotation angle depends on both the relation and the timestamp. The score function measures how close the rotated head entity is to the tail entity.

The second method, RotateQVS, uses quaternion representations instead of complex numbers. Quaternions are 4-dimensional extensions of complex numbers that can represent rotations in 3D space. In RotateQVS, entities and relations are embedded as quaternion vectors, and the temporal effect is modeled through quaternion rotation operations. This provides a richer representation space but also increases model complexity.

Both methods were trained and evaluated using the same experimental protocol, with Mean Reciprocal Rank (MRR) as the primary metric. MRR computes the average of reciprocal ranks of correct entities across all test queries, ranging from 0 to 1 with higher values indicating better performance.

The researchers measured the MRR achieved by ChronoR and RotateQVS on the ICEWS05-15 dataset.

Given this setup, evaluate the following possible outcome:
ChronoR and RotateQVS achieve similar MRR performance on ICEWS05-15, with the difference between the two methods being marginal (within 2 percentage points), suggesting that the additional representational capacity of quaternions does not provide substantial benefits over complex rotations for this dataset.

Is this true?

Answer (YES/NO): NO